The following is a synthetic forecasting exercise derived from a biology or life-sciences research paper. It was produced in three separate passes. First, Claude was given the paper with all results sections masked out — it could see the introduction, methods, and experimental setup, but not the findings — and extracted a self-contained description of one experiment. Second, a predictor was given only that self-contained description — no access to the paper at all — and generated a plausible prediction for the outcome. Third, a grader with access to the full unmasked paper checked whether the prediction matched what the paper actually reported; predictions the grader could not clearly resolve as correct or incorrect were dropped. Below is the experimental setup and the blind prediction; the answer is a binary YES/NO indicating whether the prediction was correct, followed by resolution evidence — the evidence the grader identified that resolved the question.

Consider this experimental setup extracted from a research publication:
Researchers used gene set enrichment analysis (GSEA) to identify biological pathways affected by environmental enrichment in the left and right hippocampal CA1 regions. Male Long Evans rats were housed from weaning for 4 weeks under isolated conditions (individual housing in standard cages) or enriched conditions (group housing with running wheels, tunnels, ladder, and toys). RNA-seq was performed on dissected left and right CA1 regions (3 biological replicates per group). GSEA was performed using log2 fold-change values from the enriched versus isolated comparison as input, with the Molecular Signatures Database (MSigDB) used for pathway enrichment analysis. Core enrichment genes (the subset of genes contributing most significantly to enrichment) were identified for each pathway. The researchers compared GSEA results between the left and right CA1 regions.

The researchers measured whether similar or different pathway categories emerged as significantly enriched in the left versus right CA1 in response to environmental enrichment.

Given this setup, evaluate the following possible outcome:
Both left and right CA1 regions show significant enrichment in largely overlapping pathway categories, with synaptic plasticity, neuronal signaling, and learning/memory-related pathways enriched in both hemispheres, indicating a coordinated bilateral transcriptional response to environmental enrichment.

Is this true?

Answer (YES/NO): NO